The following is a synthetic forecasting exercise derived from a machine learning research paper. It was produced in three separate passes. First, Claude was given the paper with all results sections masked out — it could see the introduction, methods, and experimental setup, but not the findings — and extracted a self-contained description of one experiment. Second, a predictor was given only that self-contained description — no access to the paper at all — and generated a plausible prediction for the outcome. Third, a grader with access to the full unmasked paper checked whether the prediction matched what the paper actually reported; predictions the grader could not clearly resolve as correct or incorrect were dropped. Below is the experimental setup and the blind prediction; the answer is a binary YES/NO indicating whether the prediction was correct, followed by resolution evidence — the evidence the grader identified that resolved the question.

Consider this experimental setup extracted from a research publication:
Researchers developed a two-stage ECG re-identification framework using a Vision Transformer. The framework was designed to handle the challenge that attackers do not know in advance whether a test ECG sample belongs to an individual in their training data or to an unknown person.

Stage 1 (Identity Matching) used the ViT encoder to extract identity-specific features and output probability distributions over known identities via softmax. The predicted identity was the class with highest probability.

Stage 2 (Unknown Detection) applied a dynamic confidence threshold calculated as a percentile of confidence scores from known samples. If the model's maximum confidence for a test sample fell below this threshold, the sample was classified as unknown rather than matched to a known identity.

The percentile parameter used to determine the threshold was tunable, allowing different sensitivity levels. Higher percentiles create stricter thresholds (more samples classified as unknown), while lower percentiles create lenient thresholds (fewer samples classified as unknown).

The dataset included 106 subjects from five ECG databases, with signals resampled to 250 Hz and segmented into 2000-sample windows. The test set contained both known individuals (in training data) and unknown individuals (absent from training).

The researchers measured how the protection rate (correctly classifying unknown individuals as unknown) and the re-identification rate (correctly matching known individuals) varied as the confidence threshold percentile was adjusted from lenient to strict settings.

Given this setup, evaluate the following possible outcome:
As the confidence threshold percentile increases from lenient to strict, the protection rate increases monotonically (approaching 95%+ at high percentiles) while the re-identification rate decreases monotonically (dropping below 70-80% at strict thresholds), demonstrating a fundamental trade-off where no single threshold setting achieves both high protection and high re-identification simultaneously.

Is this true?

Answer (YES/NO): NO